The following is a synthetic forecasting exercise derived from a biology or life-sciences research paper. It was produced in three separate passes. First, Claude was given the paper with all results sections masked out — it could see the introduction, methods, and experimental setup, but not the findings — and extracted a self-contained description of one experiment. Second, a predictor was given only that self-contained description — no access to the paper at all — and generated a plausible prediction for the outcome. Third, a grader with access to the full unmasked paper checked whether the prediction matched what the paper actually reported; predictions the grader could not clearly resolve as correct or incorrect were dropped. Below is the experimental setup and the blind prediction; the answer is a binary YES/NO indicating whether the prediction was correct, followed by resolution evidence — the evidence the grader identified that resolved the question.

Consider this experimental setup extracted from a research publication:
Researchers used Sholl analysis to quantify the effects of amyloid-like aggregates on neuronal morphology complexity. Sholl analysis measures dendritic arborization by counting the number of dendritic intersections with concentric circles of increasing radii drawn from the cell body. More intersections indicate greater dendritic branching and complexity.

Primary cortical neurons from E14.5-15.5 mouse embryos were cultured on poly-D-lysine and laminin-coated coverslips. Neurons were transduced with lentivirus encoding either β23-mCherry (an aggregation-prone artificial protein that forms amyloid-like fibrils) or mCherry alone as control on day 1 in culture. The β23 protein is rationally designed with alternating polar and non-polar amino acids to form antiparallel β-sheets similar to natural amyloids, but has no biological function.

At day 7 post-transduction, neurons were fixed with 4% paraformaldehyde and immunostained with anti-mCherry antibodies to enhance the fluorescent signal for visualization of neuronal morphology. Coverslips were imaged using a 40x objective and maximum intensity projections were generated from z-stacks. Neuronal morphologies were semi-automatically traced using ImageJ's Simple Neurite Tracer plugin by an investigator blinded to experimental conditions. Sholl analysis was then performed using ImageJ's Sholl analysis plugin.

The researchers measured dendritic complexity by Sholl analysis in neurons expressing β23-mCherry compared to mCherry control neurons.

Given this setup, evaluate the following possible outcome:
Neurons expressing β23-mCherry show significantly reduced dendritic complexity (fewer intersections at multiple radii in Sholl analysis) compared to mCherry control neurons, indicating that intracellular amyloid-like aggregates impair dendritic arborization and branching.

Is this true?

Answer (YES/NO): YES